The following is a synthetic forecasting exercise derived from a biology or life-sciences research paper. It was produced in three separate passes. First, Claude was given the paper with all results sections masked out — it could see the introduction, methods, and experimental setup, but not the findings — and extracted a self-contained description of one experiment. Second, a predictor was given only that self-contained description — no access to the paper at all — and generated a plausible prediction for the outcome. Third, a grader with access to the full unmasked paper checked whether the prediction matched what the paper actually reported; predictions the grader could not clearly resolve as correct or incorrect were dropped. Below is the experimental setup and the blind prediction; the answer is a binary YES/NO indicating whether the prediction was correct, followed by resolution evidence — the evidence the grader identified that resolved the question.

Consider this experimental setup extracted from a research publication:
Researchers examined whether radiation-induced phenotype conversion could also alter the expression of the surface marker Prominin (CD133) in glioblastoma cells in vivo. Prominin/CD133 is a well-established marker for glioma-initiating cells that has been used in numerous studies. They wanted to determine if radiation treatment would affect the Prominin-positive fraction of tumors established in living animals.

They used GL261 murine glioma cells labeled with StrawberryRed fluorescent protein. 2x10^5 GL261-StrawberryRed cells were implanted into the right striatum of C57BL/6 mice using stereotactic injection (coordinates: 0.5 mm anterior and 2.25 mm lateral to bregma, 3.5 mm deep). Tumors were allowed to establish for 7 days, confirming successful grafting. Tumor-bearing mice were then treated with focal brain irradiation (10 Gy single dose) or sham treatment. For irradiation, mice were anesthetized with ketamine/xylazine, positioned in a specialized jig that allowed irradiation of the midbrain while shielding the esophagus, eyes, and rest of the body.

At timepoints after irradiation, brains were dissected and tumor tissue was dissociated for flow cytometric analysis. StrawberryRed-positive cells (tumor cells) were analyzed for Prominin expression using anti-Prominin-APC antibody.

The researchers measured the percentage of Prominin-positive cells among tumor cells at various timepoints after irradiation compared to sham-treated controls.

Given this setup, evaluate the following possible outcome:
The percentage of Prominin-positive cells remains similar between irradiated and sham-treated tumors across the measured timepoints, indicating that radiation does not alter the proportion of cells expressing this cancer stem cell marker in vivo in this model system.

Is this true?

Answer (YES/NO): NO